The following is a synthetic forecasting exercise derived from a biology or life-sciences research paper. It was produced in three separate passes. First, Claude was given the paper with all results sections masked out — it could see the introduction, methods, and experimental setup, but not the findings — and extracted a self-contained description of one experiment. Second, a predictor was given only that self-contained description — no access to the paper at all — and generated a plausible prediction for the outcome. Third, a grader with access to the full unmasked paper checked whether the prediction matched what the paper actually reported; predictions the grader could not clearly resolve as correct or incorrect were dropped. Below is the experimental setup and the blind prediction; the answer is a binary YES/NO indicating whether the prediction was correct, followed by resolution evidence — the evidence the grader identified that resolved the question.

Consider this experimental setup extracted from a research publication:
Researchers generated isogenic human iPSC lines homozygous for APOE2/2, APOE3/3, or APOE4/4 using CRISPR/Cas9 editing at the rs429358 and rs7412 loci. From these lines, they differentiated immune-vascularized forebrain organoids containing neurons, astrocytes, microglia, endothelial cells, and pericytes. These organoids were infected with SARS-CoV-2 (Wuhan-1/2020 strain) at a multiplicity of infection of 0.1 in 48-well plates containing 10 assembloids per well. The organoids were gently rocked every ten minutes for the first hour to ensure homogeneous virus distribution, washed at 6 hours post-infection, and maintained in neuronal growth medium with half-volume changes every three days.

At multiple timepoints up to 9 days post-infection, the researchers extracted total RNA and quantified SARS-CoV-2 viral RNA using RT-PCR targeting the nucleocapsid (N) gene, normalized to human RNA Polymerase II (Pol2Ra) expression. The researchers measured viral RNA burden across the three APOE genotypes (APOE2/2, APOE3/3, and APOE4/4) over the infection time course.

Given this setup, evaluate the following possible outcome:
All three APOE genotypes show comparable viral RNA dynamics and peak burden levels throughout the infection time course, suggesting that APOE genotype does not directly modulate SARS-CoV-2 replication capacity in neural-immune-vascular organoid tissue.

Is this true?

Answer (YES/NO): NO